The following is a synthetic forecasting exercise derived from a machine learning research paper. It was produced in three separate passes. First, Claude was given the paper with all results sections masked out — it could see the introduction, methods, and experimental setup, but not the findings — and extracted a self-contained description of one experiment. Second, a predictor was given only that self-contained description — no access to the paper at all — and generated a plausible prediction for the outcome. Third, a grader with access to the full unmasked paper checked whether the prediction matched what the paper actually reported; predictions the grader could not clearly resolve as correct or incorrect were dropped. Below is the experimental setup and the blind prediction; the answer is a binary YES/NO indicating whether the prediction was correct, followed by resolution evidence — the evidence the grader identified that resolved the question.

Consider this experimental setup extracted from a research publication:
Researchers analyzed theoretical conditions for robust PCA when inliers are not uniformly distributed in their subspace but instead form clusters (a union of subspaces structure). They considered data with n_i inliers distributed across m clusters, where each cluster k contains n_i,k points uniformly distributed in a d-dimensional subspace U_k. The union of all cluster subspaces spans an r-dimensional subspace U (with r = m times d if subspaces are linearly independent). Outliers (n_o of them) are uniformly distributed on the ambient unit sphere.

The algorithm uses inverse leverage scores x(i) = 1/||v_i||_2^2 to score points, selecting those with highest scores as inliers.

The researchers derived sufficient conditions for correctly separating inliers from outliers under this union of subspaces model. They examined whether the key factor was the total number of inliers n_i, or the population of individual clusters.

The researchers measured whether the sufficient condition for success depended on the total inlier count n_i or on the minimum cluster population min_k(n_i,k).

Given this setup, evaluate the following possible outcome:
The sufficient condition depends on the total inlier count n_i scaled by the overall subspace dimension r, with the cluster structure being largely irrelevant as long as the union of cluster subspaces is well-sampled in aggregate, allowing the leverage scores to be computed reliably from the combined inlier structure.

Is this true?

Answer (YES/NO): NO